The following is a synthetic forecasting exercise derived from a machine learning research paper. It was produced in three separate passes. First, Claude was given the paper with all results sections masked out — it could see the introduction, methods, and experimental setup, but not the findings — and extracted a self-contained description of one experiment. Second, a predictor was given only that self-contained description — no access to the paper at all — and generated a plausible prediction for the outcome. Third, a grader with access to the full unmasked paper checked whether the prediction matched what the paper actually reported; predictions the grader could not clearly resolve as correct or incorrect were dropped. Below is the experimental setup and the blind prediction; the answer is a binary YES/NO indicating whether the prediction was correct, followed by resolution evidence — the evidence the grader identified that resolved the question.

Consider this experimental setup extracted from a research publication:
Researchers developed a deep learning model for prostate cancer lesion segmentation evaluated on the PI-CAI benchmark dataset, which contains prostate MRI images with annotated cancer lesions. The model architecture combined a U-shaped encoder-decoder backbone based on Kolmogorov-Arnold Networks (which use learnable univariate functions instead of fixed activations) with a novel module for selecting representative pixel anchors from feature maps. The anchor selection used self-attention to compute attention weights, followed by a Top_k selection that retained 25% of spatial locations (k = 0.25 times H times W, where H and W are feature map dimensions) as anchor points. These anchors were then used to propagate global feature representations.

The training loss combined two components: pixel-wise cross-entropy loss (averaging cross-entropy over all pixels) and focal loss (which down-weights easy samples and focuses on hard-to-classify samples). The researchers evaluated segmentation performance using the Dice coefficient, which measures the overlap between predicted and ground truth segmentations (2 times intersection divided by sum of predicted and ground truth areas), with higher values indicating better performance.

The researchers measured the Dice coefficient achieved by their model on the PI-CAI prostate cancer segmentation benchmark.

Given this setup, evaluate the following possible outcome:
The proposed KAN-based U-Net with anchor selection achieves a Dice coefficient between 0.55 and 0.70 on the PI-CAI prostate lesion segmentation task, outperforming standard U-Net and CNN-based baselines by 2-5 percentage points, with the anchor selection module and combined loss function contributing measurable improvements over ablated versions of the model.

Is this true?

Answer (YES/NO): NO